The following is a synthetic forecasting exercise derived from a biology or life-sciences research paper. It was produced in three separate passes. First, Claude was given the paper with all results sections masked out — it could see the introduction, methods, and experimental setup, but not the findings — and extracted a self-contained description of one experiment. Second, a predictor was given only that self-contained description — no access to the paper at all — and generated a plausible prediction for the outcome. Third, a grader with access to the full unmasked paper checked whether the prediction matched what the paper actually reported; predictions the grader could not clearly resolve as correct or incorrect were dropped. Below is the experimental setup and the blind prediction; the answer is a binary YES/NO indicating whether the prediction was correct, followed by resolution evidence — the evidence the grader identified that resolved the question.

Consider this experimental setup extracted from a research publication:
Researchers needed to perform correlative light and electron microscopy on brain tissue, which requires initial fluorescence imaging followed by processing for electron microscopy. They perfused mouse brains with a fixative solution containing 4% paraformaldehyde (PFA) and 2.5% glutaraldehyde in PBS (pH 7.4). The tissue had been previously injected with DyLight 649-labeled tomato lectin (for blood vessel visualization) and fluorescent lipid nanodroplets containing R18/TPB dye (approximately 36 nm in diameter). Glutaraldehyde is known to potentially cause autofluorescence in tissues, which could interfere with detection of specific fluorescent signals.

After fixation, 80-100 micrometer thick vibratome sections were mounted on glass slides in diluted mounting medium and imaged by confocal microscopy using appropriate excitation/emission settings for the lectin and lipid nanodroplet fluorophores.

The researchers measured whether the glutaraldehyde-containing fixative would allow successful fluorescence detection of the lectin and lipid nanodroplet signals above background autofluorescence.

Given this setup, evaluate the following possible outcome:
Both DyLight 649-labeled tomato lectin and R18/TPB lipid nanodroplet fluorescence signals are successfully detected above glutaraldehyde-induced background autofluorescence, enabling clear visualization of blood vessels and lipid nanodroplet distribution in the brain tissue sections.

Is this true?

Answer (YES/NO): YES